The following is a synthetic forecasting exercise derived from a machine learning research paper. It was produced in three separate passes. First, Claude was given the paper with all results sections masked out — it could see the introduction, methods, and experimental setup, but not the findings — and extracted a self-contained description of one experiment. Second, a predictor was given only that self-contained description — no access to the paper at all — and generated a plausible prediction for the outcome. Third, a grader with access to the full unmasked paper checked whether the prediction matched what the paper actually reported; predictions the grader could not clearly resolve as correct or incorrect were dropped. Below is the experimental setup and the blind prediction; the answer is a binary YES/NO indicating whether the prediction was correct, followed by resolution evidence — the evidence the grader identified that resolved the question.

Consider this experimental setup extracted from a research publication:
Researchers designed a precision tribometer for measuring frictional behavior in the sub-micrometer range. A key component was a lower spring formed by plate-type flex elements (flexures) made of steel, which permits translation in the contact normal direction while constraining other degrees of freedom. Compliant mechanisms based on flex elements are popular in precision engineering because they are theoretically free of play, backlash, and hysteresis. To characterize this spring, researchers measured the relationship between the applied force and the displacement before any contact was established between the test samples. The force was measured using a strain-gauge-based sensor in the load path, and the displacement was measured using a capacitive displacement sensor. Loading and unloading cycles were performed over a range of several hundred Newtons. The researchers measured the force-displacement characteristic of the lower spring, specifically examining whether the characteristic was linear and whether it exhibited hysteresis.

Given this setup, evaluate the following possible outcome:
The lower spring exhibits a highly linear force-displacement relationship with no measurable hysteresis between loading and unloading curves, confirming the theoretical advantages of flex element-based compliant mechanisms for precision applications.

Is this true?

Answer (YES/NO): YES